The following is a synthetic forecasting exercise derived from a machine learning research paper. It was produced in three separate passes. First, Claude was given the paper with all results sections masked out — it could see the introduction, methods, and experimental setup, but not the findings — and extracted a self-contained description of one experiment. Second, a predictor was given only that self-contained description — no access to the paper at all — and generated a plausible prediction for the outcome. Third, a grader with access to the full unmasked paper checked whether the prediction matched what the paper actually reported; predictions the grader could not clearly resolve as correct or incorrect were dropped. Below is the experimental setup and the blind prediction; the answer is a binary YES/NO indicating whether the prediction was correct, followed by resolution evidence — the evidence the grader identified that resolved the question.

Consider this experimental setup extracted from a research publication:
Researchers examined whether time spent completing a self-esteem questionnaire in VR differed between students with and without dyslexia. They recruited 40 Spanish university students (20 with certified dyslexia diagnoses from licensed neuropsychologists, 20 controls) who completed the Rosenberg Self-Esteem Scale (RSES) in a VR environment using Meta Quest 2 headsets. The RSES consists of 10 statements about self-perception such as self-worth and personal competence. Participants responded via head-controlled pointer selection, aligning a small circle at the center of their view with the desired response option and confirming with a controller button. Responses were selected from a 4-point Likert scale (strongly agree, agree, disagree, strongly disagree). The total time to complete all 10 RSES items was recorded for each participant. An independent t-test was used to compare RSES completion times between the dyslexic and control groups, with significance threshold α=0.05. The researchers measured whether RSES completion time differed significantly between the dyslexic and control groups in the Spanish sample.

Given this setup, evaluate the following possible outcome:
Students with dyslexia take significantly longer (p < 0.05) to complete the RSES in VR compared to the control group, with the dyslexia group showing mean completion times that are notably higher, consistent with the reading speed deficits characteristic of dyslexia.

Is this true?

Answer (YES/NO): NO